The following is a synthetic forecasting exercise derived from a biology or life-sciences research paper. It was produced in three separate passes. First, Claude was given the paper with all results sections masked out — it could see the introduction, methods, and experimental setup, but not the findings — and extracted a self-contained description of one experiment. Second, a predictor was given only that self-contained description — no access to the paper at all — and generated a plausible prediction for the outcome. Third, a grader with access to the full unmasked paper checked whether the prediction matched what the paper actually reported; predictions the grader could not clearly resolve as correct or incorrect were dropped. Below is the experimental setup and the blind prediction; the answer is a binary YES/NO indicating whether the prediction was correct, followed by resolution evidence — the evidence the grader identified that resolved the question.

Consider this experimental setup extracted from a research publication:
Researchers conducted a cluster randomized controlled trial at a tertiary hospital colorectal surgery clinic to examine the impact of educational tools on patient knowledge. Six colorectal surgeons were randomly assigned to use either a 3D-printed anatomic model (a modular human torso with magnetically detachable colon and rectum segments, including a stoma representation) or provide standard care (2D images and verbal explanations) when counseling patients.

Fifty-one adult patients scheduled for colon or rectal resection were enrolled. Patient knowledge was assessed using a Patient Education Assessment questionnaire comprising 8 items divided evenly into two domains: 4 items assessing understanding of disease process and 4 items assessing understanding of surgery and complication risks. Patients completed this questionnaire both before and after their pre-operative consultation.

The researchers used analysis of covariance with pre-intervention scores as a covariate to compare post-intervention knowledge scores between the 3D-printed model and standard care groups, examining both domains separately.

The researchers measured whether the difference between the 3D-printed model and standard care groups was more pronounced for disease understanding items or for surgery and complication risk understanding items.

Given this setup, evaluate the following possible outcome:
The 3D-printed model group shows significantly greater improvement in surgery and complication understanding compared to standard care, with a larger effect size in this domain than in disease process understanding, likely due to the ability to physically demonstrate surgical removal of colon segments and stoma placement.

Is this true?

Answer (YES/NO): NO